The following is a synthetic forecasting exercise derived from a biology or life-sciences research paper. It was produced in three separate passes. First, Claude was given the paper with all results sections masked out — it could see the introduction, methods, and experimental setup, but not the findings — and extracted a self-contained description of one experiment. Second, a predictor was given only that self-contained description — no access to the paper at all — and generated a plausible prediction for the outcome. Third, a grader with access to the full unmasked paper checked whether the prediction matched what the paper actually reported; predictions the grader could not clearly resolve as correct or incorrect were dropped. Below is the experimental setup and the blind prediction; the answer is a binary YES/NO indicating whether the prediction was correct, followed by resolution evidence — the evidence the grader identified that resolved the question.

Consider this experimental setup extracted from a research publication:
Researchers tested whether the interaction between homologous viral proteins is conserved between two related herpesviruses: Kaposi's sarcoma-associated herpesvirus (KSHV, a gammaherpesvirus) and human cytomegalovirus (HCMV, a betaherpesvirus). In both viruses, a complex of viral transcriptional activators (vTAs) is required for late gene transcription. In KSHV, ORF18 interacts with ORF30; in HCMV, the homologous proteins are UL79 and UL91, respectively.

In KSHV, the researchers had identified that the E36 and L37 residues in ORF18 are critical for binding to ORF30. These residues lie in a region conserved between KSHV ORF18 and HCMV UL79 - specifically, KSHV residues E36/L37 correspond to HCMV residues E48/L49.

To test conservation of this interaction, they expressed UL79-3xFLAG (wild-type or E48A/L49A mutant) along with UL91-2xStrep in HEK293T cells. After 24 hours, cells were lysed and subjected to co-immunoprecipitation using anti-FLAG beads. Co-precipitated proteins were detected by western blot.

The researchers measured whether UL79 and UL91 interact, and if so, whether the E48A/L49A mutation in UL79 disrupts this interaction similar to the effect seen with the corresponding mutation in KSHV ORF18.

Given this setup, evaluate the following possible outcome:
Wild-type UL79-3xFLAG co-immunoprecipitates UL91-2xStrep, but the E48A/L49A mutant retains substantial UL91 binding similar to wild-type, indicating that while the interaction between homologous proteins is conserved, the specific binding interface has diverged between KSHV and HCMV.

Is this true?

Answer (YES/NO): NO